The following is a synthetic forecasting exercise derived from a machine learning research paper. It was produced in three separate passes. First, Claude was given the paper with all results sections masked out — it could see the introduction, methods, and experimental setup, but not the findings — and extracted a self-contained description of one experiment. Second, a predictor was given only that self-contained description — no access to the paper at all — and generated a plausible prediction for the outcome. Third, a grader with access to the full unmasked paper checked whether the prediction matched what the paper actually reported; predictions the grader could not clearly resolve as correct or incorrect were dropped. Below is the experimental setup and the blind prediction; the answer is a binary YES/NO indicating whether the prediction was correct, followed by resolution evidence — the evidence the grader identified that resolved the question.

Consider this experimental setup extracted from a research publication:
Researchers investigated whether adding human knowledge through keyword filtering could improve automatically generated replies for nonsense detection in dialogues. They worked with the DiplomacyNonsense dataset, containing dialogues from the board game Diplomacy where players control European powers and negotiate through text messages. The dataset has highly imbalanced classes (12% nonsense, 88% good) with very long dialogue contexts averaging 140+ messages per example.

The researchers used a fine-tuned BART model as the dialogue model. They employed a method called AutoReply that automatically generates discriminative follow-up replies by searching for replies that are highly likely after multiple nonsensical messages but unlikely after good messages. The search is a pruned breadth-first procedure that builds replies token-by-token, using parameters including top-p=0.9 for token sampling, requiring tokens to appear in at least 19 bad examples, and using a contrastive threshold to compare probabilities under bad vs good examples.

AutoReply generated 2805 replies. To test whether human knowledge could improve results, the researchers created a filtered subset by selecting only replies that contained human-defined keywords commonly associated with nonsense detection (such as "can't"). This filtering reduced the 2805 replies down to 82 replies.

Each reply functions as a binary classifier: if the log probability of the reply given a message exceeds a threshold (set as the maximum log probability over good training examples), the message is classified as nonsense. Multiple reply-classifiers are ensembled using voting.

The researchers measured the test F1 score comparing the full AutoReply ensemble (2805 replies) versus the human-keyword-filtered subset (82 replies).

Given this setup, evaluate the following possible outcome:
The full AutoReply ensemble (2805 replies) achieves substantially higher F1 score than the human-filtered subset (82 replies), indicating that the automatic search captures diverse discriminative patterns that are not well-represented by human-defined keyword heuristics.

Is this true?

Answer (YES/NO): YES